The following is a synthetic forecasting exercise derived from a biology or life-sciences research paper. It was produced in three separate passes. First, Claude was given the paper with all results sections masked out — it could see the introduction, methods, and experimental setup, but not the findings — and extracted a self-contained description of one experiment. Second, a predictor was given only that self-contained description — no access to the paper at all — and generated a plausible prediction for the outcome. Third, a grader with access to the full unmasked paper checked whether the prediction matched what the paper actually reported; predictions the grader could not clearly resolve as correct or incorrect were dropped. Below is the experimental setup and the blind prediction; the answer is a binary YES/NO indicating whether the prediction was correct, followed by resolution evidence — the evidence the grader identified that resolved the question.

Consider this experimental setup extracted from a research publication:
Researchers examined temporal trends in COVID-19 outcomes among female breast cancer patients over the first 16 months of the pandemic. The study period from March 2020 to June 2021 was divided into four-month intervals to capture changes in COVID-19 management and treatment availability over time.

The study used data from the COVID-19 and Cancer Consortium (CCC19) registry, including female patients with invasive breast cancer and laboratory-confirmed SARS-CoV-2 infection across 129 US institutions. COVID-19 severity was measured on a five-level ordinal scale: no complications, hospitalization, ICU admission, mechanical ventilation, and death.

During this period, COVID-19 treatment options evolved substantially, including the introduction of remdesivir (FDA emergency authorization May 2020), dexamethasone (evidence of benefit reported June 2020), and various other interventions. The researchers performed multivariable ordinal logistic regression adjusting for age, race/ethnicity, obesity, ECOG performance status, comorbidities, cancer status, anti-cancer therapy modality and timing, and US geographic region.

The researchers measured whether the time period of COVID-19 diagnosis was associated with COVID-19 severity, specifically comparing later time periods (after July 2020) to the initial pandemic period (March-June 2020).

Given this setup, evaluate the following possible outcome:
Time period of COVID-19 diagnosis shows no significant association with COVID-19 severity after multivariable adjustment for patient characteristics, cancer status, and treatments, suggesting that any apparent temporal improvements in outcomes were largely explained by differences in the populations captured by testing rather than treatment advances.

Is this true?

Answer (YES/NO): YES